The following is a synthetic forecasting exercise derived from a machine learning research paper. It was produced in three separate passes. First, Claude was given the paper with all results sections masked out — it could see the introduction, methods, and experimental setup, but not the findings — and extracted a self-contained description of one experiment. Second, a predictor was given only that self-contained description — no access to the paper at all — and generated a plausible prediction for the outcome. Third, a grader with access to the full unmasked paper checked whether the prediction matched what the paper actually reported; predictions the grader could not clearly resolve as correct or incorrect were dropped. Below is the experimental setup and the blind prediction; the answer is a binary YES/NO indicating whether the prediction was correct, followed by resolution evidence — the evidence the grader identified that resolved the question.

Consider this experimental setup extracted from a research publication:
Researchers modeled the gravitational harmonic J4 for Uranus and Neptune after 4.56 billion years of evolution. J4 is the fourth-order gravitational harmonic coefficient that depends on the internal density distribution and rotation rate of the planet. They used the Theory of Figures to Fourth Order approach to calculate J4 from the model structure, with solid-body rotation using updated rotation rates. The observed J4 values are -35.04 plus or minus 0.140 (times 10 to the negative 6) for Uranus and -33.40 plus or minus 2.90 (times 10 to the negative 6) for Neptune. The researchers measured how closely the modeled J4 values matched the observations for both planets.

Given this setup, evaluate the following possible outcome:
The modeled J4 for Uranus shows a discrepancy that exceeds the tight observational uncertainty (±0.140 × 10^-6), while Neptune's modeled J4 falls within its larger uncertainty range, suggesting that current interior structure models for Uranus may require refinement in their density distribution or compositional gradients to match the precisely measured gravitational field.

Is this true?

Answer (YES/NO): NO